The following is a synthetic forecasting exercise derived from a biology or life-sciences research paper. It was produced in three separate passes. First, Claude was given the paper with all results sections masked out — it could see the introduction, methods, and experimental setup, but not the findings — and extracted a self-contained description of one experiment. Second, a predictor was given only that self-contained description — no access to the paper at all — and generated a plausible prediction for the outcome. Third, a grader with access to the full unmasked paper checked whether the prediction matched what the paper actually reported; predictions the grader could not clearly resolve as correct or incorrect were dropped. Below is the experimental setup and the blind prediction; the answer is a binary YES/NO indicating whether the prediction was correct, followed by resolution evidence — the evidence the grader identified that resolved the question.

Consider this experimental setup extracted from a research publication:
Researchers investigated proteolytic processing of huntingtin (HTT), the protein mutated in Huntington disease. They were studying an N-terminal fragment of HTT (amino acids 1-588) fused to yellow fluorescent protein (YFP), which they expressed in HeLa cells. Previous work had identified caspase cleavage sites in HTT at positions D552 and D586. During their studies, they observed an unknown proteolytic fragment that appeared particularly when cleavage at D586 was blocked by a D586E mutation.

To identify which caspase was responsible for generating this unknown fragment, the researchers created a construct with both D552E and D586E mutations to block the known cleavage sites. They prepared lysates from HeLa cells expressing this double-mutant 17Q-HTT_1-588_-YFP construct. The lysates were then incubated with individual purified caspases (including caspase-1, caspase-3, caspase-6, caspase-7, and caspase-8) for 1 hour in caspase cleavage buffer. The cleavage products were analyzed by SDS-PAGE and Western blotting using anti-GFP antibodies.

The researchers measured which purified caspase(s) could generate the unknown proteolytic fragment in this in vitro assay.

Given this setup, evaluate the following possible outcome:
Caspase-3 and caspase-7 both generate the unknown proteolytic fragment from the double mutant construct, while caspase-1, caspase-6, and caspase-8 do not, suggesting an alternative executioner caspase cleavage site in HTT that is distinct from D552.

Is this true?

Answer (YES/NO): NO